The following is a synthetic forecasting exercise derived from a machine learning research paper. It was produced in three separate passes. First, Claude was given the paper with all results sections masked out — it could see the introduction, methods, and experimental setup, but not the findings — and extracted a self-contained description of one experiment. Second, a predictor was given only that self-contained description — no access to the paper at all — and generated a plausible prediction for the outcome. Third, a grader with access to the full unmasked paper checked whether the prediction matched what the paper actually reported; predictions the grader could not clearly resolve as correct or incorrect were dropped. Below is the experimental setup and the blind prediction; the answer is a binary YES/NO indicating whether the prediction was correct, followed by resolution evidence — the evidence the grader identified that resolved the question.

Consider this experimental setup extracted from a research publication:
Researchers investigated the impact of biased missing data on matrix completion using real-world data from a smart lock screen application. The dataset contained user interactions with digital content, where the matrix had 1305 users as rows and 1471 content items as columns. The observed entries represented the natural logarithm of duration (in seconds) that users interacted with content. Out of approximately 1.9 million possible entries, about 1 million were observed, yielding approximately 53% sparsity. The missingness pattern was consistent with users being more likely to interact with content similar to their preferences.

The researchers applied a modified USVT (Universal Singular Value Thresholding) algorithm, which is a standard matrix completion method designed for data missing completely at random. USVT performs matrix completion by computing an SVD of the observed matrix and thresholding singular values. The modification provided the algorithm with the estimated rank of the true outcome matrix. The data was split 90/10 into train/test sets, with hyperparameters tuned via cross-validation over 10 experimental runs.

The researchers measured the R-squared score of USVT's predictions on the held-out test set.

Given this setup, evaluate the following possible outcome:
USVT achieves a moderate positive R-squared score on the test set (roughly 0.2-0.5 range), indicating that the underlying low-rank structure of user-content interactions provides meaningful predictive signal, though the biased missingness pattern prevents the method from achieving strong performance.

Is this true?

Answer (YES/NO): NO